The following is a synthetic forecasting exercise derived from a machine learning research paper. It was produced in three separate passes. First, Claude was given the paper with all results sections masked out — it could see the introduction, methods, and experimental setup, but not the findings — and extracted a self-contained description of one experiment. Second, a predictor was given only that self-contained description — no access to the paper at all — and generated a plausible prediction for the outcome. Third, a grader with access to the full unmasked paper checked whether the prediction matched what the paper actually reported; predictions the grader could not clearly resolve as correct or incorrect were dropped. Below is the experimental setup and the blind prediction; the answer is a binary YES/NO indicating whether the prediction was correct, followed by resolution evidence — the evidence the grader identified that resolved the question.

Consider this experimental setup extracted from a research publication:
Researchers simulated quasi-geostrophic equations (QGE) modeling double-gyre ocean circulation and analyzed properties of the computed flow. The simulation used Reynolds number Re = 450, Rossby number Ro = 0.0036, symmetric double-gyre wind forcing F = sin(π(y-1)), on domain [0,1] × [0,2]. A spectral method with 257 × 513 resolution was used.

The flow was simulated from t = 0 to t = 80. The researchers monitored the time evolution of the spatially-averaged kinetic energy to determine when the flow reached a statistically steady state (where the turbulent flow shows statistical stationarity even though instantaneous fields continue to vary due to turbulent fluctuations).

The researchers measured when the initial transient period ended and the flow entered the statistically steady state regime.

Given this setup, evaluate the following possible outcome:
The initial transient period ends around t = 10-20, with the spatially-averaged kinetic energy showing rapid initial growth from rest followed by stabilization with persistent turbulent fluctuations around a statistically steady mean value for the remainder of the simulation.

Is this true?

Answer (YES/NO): YES